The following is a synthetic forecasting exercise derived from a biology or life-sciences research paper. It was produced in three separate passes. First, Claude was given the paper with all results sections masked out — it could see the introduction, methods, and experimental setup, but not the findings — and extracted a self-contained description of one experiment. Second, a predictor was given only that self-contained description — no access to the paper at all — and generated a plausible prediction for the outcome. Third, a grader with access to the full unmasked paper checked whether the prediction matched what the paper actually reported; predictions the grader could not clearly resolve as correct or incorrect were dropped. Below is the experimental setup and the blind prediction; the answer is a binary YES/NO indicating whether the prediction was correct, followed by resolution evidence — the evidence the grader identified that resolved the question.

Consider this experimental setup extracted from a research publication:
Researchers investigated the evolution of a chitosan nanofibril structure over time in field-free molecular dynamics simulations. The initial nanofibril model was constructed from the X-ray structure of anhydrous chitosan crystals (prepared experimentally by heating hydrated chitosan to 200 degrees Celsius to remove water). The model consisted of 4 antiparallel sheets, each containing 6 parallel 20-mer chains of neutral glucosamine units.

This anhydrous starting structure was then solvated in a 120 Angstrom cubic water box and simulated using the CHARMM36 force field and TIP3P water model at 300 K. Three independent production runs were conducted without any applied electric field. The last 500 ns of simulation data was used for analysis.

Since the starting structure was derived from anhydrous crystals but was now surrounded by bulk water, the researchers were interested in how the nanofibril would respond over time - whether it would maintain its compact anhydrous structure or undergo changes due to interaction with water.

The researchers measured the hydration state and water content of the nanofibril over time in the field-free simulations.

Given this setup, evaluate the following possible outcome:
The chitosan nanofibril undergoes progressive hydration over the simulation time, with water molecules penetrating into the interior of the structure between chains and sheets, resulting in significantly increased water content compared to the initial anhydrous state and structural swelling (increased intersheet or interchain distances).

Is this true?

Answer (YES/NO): NO